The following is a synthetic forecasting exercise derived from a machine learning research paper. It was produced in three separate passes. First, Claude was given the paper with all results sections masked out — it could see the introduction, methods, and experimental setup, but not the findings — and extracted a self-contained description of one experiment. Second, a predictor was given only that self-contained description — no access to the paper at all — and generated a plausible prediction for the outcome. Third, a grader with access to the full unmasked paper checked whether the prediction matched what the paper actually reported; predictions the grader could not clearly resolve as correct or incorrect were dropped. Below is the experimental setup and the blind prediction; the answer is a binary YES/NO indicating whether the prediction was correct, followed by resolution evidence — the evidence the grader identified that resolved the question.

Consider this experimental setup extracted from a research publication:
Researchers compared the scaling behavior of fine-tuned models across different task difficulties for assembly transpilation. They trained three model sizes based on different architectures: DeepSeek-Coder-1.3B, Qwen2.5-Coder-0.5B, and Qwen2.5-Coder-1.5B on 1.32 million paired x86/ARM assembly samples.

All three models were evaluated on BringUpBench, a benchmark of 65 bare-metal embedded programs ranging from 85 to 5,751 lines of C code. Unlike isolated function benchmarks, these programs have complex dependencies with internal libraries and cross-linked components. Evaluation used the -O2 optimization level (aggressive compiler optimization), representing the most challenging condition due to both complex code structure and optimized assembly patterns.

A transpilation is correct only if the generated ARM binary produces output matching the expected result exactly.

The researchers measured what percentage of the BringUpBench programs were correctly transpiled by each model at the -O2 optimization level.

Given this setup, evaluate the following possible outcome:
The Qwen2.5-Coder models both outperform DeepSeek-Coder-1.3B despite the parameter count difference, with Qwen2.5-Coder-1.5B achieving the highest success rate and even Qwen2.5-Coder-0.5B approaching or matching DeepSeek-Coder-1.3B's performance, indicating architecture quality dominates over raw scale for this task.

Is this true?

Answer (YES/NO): NO